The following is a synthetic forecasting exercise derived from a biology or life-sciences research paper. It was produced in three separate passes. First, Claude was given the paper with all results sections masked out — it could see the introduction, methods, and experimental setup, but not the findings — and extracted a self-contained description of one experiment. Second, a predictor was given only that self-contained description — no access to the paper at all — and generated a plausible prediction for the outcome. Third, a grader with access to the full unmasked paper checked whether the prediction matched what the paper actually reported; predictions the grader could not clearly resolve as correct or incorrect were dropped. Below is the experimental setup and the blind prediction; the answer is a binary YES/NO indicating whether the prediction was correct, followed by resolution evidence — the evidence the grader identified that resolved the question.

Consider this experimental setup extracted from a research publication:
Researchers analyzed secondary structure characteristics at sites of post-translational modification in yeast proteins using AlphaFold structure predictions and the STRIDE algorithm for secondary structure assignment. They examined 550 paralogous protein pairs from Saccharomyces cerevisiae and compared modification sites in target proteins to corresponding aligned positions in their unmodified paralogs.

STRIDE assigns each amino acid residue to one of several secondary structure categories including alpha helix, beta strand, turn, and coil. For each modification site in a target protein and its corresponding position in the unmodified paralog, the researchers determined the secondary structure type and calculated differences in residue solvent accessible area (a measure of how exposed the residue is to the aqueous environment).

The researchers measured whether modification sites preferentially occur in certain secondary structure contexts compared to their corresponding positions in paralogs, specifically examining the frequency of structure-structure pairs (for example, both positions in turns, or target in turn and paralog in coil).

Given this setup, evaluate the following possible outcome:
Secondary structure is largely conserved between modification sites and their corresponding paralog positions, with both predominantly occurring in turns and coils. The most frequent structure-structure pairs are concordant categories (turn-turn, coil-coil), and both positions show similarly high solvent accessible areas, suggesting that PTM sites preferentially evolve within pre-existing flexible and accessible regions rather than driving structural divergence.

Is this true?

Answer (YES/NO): NO